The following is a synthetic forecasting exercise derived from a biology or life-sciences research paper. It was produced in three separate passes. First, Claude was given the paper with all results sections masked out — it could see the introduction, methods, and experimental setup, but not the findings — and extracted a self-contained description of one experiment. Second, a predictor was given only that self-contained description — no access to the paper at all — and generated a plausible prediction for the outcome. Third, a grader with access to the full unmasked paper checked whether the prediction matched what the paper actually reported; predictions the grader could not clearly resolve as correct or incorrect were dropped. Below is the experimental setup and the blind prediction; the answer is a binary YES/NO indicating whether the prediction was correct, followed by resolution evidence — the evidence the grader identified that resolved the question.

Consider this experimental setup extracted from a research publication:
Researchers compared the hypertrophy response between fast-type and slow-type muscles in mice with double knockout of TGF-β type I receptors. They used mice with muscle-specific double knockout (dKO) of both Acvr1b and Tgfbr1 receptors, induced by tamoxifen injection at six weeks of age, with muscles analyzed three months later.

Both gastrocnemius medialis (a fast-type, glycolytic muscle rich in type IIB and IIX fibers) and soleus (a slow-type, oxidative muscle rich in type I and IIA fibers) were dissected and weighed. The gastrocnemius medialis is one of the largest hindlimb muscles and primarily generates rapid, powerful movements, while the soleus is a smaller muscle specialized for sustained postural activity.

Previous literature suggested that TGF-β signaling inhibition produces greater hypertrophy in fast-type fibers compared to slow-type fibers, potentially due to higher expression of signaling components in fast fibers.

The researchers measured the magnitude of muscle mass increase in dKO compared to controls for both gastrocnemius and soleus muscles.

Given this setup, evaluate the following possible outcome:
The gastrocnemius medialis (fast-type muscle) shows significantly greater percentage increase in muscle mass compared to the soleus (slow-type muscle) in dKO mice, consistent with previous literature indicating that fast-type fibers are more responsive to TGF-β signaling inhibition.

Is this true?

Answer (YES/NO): YES